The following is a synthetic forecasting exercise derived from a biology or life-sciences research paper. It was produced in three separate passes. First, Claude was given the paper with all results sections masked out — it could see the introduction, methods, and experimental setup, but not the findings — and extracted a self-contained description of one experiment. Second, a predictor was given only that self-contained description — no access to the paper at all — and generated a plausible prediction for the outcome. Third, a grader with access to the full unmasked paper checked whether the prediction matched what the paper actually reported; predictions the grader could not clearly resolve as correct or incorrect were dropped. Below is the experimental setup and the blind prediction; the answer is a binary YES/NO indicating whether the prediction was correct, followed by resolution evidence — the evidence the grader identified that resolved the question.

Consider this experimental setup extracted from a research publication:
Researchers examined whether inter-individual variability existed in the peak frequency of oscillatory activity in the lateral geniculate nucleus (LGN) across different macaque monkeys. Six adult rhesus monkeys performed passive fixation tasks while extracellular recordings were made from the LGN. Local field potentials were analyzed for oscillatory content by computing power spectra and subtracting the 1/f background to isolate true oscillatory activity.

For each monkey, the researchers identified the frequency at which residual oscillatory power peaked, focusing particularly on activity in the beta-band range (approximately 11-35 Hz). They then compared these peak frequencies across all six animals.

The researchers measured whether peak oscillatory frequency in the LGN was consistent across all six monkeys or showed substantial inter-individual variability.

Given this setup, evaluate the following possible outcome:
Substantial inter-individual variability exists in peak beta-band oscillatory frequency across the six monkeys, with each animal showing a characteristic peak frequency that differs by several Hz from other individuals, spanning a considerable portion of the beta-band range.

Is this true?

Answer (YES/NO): YES